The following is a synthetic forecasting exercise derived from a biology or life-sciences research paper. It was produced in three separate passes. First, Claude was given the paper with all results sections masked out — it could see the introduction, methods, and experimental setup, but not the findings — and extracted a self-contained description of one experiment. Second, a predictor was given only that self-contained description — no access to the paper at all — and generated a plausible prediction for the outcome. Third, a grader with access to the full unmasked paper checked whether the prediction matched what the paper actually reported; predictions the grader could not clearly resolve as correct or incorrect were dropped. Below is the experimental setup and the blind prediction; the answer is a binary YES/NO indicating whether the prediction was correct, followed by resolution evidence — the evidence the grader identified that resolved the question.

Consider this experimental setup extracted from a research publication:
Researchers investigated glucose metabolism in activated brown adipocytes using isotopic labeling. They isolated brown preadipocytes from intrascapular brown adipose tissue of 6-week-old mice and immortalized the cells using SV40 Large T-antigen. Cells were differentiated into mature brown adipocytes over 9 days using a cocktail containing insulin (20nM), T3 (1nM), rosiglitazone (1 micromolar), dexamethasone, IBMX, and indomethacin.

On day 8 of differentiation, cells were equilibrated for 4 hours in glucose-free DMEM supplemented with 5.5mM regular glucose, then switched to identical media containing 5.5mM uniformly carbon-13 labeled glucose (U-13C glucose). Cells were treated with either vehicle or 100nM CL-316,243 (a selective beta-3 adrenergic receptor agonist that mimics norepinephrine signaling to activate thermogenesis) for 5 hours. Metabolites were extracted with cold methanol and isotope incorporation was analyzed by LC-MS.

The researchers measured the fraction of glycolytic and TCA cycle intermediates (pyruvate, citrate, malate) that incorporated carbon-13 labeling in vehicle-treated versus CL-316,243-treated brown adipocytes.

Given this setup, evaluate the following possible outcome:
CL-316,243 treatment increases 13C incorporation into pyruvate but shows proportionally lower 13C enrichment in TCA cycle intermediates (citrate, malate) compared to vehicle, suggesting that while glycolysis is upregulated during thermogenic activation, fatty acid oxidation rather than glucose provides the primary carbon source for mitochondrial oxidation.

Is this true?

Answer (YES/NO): NO